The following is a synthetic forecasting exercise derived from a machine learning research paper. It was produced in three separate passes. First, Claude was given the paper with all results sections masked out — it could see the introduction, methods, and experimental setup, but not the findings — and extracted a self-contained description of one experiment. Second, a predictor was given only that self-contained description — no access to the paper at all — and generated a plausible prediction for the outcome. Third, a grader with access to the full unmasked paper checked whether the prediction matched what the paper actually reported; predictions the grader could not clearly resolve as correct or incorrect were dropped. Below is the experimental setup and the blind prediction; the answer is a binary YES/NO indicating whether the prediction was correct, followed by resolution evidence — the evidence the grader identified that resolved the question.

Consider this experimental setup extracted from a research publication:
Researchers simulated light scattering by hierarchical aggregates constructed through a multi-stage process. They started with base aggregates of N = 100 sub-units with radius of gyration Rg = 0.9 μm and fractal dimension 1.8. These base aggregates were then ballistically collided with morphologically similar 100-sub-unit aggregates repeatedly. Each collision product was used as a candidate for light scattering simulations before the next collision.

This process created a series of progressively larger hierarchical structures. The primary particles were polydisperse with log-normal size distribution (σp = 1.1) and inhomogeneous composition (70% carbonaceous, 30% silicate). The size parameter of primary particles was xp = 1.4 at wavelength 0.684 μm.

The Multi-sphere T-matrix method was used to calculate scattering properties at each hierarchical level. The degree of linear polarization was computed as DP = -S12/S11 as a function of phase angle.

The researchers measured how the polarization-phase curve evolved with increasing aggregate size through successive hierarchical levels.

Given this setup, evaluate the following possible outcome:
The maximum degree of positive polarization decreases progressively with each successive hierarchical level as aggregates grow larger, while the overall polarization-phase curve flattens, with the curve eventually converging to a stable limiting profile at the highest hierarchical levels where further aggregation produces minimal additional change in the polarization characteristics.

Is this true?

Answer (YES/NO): NO